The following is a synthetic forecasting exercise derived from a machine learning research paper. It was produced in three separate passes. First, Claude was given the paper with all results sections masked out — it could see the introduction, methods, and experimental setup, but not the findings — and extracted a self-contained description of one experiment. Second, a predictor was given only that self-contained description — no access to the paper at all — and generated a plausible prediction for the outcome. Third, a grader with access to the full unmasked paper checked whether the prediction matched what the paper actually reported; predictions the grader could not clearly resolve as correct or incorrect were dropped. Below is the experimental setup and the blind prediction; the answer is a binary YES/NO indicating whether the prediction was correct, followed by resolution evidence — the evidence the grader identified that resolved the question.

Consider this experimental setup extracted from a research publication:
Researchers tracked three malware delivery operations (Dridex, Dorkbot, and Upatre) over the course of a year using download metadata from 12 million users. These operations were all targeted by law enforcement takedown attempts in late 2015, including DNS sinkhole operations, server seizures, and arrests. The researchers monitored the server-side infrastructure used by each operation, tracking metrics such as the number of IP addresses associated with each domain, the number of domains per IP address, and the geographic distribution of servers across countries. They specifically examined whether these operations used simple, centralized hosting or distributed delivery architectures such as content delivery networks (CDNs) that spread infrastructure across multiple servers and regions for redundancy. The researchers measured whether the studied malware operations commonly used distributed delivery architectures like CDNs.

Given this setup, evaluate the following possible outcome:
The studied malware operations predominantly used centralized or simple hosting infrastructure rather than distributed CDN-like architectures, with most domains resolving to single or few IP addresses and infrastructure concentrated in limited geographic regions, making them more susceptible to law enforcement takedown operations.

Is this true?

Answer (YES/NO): NO